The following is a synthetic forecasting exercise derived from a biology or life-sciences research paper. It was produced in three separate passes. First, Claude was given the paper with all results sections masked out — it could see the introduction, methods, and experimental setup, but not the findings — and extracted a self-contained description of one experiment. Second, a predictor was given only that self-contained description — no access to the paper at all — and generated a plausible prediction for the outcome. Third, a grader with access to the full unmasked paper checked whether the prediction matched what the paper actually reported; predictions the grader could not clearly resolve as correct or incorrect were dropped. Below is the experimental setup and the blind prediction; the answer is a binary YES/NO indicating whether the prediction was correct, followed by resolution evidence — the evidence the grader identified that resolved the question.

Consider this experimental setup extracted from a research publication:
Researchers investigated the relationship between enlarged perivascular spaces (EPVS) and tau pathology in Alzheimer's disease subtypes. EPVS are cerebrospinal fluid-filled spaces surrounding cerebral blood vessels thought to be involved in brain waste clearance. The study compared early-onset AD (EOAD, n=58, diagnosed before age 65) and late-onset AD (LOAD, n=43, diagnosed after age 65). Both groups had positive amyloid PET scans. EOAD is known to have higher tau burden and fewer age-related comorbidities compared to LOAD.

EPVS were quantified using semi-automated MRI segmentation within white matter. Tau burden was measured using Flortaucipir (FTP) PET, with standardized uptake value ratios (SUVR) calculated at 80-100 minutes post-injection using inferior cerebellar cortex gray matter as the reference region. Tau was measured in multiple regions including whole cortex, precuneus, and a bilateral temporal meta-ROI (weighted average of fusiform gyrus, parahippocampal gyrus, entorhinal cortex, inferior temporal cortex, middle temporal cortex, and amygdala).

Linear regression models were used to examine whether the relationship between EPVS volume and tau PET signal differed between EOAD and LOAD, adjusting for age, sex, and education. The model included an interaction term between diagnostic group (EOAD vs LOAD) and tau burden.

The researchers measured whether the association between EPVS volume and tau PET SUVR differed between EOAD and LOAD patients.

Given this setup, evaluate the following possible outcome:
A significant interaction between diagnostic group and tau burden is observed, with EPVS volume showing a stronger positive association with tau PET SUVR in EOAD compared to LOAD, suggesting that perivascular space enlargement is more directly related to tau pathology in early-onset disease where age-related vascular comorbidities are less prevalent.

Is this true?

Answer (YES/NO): NO